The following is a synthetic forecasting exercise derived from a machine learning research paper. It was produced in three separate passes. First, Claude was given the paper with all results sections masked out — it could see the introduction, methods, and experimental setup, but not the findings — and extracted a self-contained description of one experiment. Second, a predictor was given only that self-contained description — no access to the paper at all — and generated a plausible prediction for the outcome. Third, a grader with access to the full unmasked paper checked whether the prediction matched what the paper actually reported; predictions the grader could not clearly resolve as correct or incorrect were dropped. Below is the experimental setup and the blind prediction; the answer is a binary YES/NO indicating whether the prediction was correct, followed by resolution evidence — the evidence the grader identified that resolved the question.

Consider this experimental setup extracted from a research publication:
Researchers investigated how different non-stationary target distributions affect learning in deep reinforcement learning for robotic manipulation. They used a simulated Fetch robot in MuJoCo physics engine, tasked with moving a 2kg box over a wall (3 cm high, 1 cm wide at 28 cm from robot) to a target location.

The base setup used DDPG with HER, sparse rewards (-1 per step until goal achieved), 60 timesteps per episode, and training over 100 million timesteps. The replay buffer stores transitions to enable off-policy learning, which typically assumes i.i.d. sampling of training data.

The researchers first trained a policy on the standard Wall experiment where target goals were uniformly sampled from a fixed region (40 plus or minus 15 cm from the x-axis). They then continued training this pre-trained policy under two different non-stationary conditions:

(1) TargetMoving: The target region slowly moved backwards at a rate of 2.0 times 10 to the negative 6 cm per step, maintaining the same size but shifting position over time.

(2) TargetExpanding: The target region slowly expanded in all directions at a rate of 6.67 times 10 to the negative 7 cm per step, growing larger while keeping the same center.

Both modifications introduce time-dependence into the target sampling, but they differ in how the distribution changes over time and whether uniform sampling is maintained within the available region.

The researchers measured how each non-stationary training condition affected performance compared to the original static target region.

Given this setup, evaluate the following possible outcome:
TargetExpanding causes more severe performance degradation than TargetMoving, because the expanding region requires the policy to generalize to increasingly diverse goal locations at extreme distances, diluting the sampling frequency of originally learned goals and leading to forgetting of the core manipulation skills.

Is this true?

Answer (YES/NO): NO